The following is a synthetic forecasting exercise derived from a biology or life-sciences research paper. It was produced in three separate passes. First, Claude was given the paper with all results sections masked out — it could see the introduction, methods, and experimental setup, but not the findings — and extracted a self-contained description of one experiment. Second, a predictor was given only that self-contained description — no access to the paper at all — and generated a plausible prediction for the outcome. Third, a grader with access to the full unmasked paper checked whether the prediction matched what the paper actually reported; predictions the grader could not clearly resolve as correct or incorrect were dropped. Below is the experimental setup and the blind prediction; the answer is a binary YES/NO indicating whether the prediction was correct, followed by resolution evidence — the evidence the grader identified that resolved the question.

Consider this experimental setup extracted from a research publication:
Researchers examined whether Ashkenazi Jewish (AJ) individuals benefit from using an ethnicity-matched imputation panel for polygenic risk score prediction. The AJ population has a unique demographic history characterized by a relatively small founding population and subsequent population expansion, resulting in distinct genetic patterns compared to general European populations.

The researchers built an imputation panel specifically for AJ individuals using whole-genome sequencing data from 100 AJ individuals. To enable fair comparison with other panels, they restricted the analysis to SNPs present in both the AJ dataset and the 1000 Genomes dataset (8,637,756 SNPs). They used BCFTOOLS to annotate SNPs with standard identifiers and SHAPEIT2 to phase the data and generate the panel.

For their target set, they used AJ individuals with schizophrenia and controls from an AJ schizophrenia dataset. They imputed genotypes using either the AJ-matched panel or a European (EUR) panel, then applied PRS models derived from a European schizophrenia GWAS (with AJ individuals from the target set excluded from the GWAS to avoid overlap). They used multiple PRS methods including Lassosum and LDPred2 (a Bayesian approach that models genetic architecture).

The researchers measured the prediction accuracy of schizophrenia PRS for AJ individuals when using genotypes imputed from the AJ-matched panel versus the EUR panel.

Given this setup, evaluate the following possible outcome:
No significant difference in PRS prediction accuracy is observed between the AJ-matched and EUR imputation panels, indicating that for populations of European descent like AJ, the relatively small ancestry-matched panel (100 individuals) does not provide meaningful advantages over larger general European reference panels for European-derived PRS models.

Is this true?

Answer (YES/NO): NO